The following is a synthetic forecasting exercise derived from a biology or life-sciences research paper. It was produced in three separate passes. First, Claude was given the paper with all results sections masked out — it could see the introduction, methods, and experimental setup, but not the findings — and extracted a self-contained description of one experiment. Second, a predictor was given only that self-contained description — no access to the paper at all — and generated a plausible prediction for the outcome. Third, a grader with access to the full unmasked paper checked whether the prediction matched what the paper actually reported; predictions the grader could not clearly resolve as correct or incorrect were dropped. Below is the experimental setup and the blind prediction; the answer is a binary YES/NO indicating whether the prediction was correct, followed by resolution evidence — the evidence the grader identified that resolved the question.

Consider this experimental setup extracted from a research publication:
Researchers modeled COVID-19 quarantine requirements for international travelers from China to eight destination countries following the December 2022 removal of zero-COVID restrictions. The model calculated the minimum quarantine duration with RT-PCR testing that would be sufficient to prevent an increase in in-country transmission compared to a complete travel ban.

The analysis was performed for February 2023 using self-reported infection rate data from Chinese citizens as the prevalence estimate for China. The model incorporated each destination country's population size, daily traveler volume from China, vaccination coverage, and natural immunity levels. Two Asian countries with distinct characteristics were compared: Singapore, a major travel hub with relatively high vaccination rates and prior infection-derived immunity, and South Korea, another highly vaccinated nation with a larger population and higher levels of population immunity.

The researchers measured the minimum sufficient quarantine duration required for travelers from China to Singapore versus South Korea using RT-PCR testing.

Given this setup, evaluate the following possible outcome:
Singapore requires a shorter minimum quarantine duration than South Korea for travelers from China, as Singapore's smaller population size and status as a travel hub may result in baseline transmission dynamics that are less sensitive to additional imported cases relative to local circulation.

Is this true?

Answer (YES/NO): YES